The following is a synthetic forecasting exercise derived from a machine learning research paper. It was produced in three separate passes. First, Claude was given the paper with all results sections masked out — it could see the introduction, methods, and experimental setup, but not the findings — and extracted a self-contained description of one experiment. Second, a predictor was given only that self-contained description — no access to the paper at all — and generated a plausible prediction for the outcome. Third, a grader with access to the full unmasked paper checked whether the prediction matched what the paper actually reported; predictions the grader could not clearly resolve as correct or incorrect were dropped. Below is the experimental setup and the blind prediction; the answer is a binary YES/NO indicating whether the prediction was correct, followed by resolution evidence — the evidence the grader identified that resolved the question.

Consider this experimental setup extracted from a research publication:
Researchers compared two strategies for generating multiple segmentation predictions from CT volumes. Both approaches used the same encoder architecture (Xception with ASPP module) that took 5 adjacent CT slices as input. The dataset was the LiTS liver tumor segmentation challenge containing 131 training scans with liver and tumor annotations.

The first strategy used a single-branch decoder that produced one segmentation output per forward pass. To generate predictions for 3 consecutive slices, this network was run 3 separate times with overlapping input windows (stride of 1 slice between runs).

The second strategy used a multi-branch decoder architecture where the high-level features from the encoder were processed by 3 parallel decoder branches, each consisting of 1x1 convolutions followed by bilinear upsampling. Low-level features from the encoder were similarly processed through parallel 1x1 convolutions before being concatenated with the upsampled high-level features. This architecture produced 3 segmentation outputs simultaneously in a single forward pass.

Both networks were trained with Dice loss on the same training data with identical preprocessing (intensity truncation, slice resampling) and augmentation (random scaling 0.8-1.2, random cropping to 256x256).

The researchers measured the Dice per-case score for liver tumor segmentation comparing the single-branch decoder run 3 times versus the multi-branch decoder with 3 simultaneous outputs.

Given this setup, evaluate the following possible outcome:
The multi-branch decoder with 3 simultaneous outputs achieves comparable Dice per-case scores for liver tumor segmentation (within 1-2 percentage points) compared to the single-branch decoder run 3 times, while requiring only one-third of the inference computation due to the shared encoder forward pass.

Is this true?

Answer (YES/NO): NO